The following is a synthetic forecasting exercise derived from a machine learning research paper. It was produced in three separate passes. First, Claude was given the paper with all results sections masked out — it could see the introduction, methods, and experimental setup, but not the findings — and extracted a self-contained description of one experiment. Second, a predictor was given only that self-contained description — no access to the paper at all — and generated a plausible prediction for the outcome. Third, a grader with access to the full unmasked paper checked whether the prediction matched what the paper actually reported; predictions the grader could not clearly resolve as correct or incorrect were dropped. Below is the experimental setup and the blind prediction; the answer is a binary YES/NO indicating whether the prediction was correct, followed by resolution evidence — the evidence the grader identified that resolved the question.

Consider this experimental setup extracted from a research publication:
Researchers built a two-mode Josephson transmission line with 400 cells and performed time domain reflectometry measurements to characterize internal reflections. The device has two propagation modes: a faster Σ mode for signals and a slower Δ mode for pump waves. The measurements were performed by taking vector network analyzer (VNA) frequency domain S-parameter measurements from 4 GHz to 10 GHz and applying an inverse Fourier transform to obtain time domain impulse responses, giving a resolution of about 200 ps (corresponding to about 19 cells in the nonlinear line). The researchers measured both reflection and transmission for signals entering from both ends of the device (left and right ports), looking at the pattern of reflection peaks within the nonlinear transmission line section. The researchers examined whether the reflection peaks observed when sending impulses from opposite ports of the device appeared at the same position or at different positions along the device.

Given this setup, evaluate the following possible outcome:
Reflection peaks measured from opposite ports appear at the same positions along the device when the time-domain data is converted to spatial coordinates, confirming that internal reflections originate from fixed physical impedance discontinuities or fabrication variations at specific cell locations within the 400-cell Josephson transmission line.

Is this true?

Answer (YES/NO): YES